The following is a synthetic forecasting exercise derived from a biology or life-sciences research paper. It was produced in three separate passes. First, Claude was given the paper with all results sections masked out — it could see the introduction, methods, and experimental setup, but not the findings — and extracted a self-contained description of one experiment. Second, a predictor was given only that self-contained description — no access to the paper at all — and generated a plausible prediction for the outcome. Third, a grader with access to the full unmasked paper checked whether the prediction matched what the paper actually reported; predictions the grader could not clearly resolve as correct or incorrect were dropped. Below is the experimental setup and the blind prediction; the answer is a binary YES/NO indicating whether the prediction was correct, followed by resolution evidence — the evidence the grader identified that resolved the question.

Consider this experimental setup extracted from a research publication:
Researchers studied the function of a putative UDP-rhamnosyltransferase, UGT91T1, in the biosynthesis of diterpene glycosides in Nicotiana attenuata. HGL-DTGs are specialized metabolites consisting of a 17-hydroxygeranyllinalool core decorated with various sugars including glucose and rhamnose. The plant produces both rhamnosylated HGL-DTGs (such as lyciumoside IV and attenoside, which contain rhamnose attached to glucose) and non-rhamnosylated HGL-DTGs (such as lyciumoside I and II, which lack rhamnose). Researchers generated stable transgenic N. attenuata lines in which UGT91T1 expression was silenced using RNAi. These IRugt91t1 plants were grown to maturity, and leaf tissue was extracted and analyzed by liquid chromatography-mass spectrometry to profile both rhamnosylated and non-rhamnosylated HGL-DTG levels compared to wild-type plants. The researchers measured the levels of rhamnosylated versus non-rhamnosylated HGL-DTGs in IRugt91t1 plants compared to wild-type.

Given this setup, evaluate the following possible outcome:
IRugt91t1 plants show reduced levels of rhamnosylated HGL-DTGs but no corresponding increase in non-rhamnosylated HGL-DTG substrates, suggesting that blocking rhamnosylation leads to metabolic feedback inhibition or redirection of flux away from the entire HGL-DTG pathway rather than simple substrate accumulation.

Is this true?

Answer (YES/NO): NO